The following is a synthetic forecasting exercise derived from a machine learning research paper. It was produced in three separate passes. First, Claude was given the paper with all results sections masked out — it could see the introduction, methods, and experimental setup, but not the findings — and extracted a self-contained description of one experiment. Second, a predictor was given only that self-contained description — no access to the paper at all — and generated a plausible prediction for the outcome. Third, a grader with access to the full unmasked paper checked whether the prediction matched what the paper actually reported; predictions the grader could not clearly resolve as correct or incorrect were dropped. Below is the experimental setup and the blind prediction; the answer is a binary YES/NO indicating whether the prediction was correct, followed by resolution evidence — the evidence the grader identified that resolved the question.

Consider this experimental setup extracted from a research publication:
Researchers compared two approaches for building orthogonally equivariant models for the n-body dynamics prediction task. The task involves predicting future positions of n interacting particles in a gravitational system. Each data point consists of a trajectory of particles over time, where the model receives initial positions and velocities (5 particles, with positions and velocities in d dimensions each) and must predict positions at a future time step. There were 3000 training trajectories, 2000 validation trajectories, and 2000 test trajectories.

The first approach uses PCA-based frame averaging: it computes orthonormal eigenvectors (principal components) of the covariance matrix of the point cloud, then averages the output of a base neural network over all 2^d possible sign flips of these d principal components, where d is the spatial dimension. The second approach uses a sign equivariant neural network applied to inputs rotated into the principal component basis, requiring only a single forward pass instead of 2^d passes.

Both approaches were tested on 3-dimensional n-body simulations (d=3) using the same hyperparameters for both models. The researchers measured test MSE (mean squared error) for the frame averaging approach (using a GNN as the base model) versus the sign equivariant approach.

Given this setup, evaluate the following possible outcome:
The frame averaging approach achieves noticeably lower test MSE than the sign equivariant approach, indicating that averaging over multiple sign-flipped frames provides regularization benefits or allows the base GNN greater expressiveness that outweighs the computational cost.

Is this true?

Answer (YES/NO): NO